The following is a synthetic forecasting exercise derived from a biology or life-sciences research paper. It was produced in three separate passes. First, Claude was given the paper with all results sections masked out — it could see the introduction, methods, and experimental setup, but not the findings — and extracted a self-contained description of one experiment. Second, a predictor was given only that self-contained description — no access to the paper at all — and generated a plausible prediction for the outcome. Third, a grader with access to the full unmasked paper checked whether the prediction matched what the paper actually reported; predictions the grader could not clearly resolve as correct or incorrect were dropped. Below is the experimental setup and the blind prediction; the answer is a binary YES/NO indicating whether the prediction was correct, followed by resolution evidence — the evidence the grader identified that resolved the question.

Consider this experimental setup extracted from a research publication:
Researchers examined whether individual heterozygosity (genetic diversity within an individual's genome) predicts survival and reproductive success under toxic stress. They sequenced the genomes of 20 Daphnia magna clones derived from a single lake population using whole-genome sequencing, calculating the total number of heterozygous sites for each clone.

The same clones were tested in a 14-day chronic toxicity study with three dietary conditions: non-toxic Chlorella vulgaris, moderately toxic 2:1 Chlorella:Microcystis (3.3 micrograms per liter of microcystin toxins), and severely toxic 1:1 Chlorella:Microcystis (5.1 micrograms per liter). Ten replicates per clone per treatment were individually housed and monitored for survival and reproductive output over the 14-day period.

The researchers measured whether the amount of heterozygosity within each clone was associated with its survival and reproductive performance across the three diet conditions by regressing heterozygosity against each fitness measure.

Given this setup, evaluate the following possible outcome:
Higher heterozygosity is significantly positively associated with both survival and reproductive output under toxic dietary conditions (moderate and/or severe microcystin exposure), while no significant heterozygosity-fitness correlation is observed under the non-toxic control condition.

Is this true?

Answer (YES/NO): NO